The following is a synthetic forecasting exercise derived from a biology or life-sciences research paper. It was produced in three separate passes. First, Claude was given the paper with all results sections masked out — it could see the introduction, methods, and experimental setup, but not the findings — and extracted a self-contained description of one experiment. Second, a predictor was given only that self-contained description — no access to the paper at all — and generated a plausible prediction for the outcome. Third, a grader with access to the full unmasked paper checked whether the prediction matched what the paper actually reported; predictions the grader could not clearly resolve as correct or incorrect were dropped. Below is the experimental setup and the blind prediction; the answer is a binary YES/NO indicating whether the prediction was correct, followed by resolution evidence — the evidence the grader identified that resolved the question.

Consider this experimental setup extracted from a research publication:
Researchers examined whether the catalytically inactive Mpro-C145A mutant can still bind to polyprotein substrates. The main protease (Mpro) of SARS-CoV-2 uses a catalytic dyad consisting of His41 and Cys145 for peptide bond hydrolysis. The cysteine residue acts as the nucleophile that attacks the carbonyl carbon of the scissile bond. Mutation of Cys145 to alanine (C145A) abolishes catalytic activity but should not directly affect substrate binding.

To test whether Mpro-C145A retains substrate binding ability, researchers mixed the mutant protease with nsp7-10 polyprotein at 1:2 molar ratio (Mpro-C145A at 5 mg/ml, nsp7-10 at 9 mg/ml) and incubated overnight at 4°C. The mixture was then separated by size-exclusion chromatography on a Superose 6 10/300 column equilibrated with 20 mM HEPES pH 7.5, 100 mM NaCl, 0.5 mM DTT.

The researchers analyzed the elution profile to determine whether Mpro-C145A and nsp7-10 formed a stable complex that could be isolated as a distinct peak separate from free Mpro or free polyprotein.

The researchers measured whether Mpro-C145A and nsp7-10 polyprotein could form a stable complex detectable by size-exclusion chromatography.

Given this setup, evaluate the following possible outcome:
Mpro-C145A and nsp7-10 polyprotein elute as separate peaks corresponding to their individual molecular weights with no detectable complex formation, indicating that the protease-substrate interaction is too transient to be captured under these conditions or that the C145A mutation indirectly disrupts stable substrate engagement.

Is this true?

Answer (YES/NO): NO